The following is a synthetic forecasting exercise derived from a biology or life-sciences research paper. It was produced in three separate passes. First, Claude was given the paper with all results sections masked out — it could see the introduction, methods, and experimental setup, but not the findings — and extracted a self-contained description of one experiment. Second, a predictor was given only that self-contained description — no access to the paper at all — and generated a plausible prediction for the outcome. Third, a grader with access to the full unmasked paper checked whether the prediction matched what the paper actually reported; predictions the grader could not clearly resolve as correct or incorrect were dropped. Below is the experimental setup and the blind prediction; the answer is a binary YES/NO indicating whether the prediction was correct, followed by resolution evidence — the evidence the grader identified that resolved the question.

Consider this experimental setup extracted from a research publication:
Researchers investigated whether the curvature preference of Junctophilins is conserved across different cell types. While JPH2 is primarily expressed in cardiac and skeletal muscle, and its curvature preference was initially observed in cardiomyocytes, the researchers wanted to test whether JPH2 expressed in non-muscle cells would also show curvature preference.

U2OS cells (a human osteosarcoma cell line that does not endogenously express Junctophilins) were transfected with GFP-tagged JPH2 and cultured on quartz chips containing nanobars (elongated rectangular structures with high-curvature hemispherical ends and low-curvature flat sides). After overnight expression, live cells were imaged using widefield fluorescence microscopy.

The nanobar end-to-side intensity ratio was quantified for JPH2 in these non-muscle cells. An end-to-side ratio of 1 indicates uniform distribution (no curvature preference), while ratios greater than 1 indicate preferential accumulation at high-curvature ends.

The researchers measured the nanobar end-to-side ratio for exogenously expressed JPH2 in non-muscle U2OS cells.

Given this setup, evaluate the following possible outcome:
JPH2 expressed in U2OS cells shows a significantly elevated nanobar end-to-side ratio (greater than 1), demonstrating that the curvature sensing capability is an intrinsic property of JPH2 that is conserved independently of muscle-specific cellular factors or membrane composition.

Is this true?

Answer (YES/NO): YES